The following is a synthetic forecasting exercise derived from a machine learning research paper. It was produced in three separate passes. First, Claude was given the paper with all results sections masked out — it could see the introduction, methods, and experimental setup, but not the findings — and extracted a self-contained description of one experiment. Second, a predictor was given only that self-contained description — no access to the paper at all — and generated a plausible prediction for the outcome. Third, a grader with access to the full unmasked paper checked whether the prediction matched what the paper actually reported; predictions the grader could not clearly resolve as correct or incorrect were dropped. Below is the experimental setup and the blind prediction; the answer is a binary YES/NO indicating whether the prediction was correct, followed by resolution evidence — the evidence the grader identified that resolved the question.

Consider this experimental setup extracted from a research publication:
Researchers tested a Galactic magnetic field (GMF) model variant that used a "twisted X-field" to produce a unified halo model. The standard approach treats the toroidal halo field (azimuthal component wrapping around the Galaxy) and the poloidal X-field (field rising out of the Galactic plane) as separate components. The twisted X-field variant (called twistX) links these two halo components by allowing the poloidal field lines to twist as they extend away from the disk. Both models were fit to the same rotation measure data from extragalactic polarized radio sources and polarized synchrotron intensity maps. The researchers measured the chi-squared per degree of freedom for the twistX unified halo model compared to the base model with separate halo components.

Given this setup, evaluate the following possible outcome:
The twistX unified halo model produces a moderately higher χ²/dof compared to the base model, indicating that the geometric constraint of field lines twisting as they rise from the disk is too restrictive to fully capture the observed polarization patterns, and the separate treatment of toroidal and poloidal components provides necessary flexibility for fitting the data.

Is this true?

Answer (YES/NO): NO